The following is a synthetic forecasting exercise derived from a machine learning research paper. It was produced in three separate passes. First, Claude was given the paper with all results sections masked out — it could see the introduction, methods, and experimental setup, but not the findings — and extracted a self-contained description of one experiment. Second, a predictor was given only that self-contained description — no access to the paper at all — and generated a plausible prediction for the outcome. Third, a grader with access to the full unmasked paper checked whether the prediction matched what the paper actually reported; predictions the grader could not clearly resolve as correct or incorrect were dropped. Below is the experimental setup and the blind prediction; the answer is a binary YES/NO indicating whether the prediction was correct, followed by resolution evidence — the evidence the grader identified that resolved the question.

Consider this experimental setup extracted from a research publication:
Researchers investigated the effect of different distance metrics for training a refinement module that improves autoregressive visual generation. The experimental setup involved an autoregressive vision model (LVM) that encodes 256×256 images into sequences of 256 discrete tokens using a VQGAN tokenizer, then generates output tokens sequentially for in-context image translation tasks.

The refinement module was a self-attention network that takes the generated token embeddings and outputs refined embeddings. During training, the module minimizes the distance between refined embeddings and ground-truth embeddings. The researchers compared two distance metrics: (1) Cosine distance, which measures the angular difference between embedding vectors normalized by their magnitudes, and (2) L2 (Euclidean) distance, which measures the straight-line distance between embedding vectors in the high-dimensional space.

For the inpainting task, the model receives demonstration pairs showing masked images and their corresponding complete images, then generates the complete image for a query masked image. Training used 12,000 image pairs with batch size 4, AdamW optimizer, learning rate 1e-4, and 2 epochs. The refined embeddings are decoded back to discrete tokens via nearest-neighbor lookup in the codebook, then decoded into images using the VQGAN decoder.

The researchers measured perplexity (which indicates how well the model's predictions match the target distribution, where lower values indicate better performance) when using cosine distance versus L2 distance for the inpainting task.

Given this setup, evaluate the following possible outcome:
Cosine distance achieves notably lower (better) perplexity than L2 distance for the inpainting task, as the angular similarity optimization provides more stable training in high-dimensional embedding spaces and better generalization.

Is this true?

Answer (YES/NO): YES